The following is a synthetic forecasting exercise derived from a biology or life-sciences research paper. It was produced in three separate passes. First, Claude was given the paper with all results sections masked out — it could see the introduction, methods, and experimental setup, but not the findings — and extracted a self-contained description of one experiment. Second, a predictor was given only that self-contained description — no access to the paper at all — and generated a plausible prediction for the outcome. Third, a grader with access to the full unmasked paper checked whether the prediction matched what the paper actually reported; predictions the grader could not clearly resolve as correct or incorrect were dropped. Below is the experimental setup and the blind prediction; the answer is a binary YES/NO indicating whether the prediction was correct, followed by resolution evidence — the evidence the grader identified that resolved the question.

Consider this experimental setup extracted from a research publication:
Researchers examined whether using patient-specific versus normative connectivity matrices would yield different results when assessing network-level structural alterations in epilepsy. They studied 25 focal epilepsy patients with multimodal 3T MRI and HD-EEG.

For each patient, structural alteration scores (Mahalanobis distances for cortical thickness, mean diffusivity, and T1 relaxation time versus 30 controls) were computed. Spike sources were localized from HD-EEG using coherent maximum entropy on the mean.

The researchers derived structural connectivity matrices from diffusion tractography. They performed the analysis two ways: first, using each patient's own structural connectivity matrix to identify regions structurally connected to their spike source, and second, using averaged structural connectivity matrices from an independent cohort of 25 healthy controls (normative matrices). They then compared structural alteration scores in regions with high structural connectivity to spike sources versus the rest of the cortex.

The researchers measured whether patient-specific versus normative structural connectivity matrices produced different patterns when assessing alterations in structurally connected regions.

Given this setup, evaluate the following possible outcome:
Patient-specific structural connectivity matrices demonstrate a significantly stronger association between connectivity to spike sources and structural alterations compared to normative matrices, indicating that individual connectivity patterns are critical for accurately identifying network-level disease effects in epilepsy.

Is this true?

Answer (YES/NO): YES